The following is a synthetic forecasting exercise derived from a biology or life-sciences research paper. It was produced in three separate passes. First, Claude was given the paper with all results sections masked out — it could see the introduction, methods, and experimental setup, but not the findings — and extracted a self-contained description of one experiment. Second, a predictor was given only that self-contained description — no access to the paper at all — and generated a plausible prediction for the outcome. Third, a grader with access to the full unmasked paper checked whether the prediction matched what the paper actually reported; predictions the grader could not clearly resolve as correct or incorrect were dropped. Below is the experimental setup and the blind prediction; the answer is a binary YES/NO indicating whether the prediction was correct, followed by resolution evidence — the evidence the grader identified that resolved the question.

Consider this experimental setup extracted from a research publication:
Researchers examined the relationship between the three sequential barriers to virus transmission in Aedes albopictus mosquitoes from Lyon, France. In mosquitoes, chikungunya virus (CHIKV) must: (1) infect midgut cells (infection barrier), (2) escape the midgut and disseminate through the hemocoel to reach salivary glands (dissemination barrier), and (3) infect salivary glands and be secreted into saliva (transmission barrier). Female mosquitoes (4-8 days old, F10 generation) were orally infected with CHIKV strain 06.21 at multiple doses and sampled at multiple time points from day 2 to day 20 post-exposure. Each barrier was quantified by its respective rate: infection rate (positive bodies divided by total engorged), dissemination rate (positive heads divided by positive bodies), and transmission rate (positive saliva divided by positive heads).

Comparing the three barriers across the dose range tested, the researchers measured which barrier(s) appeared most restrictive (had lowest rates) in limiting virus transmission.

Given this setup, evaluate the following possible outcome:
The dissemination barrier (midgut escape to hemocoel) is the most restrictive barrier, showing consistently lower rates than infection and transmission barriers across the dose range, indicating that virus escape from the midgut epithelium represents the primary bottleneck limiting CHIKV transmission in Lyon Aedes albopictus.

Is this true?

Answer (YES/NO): NO